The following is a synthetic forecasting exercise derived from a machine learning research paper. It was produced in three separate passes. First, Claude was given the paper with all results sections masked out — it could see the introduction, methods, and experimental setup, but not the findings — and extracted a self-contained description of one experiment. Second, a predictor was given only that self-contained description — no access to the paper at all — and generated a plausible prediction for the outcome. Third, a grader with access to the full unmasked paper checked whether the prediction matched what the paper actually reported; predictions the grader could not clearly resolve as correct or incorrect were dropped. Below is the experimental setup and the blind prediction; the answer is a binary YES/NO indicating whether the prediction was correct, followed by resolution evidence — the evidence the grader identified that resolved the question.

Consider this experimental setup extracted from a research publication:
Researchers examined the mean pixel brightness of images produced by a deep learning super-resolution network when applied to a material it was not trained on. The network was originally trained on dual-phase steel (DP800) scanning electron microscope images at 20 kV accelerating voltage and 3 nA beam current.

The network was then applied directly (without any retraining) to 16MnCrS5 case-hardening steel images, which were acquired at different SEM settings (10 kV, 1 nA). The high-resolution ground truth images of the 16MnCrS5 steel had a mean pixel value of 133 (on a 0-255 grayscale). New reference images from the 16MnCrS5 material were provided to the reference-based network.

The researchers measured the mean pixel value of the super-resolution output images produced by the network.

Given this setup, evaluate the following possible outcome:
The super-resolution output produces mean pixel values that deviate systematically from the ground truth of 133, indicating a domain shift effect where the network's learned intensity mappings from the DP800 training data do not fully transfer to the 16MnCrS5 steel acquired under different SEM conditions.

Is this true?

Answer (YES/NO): YES